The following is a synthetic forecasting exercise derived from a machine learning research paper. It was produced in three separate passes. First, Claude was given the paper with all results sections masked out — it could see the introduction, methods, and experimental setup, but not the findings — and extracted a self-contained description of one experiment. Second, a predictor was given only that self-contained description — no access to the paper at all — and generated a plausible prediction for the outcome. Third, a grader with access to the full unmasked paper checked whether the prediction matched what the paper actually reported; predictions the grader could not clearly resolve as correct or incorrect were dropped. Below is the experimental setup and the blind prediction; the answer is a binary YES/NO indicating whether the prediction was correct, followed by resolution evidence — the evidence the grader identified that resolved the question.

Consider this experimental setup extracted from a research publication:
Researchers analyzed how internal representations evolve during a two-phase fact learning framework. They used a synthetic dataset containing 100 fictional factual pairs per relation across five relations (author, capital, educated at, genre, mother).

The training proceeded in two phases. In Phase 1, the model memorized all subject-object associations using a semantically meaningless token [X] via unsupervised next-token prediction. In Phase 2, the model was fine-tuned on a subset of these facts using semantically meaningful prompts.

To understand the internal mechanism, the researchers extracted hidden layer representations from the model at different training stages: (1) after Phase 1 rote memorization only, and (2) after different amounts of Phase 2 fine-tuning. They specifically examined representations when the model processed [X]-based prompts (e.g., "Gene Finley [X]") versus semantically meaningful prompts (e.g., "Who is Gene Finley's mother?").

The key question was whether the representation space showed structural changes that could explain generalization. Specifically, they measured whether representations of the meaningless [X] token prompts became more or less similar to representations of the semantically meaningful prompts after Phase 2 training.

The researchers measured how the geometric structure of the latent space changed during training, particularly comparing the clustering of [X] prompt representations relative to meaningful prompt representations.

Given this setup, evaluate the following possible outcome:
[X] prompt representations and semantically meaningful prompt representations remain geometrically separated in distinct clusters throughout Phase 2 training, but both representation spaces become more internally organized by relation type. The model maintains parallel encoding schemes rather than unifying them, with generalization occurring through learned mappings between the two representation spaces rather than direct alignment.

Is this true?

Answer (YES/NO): NO